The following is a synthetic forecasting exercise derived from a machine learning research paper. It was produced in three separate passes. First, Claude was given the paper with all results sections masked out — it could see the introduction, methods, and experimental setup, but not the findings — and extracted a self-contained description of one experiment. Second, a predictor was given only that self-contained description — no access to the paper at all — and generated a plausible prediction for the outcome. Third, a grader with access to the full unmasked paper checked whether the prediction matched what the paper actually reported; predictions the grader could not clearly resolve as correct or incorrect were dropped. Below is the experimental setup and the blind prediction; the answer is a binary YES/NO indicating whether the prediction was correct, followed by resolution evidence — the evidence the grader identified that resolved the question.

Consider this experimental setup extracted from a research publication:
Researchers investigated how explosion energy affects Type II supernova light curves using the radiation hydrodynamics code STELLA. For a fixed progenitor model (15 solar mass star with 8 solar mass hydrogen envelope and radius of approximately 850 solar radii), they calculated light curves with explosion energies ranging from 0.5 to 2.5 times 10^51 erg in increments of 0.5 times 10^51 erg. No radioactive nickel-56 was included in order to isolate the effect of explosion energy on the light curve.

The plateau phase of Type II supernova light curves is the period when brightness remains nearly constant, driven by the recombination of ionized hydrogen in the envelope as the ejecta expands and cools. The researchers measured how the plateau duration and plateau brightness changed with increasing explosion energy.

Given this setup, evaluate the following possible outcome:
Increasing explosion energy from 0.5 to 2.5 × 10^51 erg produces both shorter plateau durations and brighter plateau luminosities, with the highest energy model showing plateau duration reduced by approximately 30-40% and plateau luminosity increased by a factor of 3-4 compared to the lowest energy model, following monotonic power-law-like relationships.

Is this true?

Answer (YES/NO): NO